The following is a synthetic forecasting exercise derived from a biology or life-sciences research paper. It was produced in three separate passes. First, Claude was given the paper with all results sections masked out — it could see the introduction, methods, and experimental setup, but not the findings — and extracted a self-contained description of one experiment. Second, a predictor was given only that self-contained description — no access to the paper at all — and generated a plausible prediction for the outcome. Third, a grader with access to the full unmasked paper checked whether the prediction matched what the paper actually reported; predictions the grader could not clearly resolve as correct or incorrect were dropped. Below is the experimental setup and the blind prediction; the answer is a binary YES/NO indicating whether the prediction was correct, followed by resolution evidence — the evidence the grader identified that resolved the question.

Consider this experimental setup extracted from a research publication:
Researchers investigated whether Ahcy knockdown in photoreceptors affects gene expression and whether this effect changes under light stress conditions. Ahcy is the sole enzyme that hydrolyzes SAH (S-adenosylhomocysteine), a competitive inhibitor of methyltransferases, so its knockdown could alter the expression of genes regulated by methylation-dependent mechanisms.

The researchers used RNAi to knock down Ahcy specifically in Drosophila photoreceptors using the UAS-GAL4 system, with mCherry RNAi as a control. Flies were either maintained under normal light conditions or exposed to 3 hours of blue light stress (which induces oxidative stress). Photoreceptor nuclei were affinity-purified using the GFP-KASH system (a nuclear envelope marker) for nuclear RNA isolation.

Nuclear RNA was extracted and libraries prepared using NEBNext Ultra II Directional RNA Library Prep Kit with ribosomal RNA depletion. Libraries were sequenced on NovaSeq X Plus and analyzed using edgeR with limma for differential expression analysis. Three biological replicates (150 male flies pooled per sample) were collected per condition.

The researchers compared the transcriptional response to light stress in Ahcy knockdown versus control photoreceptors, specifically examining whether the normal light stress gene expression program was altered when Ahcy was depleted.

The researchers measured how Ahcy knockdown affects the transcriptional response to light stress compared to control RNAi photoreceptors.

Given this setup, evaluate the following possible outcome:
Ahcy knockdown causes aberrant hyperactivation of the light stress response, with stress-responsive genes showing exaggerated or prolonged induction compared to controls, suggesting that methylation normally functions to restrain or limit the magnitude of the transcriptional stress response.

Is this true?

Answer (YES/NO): NO